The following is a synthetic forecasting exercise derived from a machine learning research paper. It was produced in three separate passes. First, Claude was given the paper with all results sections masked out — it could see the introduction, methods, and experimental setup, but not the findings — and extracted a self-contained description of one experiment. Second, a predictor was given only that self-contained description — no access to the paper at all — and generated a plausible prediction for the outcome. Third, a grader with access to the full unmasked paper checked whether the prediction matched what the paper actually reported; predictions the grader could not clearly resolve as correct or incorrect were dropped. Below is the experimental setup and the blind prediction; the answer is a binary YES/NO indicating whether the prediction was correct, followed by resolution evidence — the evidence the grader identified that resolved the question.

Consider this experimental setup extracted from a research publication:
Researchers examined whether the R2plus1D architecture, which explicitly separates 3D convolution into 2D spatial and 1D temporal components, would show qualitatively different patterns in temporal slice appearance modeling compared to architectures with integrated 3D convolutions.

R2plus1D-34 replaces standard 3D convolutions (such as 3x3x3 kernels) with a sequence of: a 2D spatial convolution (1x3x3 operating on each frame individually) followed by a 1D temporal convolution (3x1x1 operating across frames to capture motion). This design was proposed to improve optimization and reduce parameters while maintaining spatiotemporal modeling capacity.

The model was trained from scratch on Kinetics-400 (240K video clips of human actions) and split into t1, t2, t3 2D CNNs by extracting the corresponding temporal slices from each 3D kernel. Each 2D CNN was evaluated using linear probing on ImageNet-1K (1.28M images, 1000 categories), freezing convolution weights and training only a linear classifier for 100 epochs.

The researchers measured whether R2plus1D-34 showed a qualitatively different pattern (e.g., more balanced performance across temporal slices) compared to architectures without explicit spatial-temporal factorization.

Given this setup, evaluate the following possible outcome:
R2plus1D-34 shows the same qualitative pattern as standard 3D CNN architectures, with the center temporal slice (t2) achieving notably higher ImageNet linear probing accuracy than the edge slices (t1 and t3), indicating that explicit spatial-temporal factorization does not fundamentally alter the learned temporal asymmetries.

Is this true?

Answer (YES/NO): YES